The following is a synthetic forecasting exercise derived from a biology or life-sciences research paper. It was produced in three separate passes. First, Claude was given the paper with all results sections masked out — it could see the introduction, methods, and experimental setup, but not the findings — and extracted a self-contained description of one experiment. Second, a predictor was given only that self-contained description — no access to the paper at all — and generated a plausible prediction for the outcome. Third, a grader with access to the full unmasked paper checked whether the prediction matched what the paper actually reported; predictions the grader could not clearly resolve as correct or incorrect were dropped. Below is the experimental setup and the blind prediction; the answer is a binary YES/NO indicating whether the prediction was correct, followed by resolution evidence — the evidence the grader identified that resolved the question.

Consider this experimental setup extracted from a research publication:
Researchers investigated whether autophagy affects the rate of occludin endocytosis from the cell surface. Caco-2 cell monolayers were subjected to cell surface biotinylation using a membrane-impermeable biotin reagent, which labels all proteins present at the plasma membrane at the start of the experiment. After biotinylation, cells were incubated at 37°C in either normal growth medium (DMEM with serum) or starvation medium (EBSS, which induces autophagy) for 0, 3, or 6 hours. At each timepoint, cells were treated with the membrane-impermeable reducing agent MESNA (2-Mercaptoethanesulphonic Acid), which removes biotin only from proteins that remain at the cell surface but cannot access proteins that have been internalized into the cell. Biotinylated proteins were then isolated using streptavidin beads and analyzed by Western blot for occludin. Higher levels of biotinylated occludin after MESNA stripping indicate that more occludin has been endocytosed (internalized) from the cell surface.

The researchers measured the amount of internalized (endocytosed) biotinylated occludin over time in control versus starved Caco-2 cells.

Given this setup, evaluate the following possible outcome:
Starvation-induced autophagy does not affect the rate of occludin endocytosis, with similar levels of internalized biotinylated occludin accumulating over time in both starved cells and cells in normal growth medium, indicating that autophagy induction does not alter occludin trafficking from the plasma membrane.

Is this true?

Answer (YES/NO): NO